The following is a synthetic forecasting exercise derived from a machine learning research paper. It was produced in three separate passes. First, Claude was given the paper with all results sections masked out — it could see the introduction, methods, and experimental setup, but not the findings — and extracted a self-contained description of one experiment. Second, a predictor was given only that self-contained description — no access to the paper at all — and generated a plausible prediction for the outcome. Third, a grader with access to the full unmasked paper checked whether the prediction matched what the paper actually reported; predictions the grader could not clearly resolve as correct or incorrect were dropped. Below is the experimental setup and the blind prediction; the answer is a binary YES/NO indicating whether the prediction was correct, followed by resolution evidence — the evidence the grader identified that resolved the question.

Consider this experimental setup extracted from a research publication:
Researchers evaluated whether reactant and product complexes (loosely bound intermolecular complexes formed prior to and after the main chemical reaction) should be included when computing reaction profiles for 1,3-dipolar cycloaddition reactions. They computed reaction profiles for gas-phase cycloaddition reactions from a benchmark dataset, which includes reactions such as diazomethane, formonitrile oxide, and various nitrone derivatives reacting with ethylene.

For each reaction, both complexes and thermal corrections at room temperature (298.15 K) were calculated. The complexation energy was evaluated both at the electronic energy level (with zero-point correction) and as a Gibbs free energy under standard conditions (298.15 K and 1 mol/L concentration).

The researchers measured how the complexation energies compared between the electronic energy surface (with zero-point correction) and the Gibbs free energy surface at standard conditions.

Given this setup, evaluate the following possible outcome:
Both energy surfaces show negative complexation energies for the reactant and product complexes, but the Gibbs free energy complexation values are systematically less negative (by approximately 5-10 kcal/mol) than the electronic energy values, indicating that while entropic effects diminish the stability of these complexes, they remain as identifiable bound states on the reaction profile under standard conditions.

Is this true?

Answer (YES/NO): NO